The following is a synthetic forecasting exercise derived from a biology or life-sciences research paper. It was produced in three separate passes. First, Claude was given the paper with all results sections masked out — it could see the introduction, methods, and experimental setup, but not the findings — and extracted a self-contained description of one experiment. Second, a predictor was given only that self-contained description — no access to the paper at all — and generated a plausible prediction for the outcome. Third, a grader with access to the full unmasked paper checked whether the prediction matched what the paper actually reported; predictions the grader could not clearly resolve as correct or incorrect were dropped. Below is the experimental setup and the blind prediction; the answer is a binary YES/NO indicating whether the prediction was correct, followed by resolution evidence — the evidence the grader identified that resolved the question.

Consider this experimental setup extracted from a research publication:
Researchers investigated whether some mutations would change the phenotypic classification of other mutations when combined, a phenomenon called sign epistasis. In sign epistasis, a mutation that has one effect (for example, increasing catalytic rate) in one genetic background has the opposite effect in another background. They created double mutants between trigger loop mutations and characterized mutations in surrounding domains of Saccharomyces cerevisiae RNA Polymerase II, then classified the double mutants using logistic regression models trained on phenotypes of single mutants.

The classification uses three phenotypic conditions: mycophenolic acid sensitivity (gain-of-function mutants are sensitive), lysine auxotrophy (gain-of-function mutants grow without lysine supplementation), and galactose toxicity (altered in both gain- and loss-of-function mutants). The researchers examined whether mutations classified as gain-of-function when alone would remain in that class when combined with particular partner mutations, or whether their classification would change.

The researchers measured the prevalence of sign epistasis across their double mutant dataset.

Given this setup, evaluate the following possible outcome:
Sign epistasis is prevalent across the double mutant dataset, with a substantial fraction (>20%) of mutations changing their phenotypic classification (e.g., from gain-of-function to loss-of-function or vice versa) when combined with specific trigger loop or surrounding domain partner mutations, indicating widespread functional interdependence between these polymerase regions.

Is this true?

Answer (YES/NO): YES